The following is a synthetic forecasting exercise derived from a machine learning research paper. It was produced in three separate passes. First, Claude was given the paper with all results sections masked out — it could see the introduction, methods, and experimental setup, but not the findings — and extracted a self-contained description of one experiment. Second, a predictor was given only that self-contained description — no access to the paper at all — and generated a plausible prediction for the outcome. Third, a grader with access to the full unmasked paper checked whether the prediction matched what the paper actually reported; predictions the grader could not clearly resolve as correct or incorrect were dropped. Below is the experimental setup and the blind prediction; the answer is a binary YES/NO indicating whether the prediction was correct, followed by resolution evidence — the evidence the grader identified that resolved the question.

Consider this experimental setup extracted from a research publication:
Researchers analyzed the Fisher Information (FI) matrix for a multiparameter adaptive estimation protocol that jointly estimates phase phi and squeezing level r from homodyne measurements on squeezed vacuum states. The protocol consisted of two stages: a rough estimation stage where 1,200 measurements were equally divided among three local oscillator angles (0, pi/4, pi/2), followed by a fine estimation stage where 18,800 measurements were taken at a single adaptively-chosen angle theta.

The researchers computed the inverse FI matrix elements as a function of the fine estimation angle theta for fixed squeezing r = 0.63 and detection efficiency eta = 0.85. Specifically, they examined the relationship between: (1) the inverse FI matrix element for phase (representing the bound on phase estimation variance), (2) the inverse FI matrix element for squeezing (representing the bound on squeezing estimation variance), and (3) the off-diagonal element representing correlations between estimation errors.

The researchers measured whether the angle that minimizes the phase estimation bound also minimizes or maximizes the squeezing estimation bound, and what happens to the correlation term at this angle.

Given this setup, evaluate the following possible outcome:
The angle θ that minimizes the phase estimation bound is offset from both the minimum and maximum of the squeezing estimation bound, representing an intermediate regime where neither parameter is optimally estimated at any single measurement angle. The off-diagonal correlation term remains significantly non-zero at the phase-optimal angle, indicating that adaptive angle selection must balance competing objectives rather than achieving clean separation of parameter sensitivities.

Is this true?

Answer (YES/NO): NO